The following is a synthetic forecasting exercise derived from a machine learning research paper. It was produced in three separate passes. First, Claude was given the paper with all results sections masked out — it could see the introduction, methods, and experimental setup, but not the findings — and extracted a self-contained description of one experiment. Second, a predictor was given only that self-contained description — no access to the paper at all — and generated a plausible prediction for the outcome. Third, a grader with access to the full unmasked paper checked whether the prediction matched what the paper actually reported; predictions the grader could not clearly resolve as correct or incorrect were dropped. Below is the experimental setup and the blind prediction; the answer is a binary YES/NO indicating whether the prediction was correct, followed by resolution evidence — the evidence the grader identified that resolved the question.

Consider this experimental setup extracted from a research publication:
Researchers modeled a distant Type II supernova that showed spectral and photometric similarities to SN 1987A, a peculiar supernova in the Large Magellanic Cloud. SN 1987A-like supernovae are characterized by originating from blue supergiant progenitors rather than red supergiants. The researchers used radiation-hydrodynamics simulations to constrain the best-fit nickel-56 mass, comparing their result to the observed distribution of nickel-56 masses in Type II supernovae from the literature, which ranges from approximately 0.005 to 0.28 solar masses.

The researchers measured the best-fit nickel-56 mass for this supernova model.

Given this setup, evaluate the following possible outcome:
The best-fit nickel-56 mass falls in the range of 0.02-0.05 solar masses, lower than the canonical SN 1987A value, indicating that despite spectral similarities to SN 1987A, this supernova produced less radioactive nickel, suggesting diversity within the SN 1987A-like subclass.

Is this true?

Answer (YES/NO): NO